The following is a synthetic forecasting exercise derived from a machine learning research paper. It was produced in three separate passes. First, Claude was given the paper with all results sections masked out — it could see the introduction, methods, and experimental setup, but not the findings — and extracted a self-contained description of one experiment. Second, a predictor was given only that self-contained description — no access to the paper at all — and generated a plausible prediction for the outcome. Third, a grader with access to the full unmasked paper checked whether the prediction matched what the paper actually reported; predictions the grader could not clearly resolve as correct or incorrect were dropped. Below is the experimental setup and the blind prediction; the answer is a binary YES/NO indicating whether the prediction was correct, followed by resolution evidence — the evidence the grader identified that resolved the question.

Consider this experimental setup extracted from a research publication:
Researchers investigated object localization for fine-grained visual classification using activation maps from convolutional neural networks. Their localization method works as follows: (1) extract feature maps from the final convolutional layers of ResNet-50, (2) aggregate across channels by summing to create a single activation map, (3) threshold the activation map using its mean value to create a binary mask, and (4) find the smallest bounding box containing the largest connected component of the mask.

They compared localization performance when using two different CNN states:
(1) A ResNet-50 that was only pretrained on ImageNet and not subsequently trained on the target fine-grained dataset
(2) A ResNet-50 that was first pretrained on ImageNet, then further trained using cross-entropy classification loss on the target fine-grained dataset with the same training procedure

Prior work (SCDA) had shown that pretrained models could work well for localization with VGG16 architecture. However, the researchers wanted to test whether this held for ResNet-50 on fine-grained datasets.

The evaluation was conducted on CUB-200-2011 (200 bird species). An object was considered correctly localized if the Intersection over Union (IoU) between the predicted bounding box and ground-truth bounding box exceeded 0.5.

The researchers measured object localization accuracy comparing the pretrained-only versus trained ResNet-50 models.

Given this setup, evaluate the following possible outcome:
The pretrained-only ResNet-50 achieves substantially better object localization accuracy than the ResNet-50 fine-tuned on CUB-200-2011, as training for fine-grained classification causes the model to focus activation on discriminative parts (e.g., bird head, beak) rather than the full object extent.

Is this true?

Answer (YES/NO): NO